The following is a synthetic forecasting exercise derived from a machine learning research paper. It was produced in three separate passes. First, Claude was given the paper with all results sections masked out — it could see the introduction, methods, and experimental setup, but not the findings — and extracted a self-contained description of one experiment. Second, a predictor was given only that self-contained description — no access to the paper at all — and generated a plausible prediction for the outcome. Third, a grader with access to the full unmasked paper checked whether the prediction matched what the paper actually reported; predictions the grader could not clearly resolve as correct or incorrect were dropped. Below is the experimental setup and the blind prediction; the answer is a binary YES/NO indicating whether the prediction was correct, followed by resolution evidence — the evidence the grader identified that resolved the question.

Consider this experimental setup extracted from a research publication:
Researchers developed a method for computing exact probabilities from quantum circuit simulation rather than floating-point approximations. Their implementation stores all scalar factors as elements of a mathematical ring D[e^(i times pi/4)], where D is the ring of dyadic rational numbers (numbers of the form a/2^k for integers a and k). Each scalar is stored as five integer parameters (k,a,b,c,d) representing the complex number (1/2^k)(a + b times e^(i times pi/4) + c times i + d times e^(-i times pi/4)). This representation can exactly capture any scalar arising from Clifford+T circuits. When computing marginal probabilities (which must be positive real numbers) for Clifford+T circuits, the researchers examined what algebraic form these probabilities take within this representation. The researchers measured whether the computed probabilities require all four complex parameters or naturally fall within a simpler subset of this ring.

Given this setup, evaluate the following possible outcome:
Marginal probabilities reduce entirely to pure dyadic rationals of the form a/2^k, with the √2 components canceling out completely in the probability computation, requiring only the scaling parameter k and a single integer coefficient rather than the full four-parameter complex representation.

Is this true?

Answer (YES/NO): NO